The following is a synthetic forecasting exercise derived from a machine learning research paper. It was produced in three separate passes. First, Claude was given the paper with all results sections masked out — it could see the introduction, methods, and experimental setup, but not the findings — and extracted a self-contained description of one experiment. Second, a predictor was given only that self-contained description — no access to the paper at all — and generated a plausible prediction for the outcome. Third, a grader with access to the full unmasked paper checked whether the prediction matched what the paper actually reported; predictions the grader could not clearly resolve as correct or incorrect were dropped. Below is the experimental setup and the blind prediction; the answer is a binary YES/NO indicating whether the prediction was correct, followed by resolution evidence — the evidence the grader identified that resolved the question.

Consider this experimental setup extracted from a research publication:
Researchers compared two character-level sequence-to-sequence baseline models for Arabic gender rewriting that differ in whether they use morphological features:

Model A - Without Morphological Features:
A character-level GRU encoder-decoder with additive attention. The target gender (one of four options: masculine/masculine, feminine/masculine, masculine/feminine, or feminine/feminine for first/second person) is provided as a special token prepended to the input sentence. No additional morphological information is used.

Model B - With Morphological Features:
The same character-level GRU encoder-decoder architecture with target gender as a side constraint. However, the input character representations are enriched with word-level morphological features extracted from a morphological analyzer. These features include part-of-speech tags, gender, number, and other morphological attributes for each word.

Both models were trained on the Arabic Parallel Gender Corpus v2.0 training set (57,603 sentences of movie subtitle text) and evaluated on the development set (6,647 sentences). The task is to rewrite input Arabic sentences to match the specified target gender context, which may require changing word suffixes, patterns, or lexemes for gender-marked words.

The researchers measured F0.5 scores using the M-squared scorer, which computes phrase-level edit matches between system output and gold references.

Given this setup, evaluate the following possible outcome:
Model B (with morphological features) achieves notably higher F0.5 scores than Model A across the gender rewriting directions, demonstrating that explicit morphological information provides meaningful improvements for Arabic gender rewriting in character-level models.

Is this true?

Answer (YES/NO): NO